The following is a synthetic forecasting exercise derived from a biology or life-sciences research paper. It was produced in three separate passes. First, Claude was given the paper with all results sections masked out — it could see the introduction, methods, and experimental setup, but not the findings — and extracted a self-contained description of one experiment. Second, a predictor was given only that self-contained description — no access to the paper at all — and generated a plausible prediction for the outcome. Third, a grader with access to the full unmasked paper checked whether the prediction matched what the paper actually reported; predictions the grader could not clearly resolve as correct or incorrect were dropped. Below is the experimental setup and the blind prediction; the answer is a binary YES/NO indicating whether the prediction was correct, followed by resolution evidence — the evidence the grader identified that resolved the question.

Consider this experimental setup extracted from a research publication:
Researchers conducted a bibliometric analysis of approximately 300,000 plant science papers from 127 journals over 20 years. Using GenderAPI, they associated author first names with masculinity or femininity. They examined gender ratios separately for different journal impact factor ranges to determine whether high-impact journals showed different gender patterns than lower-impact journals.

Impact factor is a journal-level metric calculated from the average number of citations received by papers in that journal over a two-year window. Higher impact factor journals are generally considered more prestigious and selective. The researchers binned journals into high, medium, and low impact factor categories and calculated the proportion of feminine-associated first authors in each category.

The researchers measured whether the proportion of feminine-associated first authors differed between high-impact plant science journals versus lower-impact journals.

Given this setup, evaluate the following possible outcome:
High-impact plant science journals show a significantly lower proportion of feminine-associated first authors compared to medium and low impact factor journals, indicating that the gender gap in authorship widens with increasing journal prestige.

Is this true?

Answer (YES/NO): NO